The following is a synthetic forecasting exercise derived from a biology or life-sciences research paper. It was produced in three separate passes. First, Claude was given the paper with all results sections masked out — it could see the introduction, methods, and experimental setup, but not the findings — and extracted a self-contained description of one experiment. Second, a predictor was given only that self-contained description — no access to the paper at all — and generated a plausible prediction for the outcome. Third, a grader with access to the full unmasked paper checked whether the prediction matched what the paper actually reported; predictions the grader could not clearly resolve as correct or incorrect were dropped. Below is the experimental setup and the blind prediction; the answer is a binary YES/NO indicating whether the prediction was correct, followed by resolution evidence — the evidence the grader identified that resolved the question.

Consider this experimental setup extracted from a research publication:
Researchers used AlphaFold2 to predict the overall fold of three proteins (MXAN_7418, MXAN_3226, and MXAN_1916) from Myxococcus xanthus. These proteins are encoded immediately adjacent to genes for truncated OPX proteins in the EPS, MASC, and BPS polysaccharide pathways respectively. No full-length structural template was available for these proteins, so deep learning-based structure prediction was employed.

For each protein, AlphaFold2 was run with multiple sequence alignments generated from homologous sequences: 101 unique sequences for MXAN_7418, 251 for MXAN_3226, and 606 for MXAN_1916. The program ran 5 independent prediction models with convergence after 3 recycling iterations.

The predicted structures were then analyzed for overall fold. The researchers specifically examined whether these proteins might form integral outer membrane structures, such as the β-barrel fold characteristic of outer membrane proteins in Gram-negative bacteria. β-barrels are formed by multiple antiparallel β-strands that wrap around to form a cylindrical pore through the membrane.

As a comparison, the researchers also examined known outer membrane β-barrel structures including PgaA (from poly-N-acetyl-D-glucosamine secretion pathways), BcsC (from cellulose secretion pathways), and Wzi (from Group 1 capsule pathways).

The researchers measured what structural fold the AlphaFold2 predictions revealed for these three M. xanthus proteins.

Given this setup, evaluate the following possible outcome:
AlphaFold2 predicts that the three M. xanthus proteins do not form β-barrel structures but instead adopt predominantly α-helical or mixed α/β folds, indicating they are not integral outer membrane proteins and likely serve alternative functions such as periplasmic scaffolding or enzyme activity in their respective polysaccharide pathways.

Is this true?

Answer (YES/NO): NO